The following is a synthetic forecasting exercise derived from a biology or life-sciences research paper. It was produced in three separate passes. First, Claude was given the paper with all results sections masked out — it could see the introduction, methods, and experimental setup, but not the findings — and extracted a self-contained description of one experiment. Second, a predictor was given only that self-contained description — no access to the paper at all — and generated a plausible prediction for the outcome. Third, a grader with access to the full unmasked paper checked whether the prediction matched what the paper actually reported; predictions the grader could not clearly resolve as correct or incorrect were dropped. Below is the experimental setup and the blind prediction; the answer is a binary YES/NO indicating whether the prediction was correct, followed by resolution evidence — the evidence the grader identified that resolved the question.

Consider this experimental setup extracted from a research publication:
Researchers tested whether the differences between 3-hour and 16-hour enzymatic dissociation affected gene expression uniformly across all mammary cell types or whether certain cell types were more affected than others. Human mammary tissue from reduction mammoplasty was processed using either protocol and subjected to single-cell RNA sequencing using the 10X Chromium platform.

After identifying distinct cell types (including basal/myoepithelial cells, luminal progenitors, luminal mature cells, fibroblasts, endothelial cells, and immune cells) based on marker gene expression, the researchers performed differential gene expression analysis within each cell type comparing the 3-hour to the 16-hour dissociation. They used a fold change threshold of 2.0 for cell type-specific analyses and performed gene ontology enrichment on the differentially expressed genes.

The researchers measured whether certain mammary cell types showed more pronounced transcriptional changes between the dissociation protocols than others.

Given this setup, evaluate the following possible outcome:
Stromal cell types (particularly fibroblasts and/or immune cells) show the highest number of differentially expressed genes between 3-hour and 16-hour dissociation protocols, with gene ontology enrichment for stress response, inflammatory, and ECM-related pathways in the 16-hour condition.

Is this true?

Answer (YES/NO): NO